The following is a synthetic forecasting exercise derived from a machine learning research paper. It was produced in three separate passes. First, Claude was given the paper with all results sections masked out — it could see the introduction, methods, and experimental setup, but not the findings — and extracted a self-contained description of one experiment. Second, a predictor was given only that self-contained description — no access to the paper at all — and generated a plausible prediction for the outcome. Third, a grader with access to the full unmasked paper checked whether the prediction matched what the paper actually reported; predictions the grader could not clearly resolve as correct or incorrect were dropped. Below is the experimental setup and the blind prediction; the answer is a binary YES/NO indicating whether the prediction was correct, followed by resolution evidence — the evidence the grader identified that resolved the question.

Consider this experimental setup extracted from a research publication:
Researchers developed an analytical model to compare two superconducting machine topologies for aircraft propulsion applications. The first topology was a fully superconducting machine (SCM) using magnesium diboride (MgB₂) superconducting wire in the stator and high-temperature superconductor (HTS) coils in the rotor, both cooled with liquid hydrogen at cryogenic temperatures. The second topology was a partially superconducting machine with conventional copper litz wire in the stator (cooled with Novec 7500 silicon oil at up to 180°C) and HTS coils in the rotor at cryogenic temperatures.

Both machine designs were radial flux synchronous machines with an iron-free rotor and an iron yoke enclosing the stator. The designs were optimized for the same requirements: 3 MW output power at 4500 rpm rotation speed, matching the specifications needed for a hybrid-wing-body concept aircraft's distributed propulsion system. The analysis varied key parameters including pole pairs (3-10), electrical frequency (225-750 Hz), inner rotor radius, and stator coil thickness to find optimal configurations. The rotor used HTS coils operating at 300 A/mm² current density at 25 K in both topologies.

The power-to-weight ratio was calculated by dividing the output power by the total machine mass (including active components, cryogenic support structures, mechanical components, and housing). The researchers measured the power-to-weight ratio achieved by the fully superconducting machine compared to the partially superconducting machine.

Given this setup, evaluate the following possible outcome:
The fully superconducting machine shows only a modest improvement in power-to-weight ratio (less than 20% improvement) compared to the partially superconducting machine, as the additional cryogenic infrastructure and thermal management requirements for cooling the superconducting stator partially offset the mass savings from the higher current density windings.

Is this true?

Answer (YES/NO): NO